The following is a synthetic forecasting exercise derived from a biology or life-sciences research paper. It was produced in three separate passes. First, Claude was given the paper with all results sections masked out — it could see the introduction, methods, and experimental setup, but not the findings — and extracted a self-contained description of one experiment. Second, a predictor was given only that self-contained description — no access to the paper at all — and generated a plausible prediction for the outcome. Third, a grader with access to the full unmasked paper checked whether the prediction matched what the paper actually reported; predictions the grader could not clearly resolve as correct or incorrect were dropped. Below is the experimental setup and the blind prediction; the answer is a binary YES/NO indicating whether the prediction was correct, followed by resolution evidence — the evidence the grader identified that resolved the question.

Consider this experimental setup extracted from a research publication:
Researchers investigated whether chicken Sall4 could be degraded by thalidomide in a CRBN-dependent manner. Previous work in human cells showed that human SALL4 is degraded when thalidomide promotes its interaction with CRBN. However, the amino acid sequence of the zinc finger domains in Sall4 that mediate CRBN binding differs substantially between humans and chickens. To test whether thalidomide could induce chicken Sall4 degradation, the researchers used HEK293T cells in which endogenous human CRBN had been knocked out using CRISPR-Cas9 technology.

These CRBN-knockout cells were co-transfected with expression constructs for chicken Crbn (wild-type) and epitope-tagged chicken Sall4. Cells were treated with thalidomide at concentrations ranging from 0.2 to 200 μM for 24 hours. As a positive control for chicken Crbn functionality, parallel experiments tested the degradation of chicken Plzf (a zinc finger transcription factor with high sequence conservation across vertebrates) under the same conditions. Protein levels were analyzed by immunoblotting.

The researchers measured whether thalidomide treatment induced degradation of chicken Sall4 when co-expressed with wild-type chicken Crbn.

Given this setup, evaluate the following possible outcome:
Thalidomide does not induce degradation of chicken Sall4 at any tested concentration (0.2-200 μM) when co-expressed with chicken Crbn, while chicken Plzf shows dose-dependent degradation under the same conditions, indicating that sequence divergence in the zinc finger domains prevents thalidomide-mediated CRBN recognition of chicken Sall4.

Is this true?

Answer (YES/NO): YES